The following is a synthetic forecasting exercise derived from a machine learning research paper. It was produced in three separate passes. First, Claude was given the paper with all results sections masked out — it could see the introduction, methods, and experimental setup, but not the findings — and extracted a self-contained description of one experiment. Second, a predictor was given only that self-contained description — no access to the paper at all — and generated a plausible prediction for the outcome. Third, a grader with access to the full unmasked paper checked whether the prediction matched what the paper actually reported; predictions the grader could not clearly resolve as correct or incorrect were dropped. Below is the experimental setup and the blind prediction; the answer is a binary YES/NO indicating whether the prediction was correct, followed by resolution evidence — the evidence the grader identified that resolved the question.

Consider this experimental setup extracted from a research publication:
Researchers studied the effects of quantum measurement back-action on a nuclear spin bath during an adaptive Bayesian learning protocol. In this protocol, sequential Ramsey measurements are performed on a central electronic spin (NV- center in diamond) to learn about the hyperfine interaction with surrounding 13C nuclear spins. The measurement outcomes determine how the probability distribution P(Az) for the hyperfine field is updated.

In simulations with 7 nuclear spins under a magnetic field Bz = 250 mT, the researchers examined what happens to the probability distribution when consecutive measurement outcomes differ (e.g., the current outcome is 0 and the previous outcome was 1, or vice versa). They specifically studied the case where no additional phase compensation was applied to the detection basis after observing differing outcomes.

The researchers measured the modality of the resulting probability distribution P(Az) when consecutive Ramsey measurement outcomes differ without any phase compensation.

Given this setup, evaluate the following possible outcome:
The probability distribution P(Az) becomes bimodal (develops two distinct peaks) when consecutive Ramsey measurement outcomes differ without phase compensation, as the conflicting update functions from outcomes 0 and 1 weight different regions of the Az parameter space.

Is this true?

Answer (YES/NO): YES